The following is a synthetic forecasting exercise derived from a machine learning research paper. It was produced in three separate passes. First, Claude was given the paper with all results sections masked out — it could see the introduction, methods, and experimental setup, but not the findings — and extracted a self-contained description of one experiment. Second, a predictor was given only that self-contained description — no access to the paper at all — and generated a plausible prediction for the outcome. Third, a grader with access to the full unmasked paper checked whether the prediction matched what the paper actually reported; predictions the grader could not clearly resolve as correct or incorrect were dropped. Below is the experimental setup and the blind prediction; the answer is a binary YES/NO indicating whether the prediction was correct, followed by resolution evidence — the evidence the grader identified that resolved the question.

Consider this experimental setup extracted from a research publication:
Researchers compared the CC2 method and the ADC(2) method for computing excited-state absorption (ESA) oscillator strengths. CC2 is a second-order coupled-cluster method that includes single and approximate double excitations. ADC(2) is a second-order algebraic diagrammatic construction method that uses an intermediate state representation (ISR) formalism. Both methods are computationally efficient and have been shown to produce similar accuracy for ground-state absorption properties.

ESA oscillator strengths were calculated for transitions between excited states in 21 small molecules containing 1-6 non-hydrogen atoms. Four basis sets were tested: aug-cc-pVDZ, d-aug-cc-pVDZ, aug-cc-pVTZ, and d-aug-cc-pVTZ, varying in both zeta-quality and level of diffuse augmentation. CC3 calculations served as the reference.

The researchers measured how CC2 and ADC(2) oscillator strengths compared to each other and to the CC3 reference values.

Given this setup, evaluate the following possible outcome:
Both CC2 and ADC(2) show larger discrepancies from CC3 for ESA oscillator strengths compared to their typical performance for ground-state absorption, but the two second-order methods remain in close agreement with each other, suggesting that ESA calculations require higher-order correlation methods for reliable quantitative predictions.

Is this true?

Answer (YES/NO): NO